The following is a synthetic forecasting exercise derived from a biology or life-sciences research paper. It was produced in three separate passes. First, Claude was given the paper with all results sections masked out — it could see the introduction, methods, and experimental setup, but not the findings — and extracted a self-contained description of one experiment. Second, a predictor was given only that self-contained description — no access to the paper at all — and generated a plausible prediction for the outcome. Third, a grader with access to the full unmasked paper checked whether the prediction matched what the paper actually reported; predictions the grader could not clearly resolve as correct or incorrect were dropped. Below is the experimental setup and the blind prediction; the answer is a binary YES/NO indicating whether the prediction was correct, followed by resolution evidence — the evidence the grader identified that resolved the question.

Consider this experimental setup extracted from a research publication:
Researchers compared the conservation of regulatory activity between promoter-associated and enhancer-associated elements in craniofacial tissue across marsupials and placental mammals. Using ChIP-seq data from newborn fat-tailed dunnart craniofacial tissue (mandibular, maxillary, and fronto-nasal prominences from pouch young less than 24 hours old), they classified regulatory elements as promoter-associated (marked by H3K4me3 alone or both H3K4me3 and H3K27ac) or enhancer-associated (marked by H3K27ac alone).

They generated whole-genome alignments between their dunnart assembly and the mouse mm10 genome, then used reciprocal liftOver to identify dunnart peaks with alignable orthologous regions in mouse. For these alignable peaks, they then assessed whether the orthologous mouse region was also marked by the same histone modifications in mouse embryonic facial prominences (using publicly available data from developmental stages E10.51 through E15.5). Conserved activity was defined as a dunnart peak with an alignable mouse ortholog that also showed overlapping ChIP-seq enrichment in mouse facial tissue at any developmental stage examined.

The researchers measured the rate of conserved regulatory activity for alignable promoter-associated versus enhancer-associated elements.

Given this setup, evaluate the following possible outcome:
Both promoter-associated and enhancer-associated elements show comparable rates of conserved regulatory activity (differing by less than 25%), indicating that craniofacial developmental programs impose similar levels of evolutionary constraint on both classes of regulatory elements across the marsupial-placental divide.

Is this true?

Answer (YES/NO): NO